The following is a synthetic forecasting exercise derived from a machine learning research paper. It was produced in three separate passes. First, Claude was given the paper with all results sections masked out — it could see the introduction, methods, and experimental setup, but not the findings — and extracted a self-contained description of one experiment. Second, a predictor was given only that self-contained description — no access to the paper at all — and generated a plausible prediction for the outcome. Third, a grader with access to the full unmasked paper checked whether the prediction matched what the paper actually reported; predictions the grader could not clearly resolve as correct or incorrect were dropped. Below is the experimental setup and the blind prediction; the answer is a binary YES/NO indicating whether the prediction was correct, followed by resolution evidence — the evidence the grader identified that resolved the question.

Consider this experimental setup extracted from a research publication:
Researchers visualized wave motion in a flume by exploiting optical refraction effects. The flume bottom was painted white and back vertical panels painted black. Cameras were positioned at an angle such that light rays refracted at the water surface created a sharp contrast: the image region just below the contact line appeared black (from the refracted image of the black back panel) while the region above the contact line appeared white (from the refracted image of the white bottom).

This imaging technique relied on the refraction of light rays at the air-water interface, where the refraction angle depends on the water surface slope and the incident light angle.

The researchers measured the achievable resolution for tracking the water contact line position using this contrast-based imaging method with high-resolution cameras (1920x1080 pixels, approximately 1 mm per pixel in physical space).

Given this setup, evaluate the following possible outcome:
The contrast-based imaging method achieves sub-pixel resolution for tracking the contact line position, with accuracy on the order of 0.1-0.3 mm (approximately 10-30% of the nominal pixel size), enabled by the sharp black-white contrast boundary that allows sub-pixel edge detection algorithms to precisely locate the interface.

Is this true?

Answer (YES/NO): NO